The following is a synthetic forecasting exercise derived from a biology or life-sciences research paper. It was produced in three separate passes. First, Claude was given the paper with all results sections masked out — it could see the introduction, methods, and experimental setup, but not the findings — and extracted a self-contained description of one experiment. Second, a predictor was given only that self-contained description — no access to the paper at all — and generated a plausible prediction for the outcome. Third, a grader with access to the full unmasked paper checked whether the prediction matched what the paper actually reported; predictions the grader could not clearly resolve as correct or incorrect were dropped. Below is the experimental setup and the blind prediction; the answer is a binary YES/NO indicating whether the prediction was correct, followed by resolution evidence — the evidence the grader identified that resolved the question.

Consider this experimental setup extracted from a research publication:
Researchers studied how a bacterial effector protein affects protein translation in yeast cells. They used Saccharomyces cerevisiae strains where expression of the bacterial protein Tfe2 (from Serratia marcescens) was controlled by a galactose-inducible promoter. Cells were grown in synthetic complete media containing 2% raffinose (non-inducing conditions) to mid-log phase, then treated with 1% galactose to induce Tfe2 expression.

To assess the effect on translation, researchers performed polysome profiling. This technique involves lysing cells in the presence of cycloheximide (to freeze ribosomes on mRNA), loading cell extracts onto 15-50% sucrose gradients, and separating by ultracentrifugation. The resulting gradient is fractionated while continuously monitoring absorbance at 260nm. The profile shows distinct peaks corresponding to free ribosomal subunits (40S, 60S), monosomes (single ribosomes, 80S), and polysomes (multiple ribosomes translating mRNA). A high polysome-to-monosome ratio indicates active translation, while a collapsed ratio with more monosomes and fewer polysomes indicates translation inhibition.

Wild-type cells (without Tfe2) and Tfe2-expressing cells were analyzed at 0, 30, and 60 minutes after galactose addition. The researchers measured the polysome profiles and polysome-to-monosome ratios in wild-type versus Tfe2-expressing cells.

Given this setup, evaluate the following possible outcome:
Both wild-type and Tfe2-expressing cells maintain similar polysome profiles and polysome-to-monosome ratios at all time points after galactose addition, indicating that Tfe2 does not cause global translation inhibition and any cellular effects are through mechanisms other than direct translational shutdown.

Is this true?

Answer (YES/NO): NO